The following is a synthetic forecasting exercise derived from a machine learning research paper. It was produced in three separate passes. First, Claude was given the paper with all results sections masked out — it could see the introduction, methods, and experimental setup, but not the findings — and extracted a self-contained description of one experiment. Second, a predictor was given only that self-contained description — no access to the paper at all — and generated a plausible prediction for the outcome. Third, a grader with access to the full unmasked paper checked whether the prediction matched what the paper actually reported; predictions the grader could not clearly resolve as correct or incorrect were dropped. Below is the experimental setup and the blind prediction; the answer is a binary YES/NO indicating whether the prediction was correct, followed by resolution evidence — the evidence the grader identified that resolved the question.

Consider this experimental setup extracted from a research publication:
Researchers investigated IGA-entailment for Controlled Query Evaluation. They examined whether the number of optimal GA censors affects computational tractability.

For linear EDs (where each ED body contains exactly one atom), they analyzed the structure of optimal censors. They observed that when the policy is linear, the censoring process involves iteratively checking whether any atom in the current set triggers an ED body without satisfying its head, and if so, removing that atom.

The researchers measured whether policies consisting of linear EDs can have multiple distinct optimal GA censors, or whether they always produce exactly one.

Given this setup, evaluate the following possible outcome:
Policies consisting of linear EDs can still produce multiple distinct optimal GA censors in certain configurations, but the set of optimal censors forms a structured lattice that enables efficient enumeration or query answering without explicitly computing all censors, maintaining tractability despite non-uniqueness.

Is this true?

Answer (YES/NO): NO